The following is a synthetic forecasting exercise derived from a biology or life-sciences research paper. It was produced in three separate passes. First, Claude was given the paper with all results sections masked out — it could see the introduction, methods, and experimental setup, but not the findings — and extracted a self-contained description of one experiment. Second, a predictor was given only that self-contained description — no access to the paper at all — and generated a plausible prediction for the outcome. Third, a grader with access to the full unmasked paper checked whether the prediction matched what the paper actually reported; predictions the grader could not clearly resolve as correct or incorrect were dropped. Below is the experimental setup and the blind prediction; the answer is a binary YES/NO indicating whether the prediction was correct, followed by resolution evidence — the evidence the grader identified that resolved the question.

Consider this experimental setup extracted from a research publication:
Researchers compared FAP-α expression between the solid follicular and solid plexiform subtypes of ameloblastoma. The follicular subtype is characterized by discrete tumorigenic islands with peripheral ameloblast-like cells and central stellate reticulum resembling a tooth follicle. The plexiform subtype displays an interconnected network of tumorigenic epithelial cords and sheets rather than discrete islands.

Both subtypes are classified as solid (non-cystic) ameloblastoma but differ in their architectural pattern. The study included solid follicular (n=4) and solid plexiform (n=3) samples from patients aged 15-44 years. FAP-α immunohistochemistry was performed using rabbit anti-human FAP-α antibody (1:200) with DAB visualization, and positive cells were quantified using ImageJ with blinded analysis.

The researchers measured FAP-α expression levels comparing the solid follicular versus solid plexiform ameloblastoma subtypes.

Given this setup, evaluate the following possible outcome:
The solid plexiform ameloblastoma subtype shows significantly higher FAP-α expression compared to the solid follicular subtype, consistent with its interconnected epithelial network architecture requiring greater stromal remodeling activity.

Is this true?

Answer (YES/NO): NO